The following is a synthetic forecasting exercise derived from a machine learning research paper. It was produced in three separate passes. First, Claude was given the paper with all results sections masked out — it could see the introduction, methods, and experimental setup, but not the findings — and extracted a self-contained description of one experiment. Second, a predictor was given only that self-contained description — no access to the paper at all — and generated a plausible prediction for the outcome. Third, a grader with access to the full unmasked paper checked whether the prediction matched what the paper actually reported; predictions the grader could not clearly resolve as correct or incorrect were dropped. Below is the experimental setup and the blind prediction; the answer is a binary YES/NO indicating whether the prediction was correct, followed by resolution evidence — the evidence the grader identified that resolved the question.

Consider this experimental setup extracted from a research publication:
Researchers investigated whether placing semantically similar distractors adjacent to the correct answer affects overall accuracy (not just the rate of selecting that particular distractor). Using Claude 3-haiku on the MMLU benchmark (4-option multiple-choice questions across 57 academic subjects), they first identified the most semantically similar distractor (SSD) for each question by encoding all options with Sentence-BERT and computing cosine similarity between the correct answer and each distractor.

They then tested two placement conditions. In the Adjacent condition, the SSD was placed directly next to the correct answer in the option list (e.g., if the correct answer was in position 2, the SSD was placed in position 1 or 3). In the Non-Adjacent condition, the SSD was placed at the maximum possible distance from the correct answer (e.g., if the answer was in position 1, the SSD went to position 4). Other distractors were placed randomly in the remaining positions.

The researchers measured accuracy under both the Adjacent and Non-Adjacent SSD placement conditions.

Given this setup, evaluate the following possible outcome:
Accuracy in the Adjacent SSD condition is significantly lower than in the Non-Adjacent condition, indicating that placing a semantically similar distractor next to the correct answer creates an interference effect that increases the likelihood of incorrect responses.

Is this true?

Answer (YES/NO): NO